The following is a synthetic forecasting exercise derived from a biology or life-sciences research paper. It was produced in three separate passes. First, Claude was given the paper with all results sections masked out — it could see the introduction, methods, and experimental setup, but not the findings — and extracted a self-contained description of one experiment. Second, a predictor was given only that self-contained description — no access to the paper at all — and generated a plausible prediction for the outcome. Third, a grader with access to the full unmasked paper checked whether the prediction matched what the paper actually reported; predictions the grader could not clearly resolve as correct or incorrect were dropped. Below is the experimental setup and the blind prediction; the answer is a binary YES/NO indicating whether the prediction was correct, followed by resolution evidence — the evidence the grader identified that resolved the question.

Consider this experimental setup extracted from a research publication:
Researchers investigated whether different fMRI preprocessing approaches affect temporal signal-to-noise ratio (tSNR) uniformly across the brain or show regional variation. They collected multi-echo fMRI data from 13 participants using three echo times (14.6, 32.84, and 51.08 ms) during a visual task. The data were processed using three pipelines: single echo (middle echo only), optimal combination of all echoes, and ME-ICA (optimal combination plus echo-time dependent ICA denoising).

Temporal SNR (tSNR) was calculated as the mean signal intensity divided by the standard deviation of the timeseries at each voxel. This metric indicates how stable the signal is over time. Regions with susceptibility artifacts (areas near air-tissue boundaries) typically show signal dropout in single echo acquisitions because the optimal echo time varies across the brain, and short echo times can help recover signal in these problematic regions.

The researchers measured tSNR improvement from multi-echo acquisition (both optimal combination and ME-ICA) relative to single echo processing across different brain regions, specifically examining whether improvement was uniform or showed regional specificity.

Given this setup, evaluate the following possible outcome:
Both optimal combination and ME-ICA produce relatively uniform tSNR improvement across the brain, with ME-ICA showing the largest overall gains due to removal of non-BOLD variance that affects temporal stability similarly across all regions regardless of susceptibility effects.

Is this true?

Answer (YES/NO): NO